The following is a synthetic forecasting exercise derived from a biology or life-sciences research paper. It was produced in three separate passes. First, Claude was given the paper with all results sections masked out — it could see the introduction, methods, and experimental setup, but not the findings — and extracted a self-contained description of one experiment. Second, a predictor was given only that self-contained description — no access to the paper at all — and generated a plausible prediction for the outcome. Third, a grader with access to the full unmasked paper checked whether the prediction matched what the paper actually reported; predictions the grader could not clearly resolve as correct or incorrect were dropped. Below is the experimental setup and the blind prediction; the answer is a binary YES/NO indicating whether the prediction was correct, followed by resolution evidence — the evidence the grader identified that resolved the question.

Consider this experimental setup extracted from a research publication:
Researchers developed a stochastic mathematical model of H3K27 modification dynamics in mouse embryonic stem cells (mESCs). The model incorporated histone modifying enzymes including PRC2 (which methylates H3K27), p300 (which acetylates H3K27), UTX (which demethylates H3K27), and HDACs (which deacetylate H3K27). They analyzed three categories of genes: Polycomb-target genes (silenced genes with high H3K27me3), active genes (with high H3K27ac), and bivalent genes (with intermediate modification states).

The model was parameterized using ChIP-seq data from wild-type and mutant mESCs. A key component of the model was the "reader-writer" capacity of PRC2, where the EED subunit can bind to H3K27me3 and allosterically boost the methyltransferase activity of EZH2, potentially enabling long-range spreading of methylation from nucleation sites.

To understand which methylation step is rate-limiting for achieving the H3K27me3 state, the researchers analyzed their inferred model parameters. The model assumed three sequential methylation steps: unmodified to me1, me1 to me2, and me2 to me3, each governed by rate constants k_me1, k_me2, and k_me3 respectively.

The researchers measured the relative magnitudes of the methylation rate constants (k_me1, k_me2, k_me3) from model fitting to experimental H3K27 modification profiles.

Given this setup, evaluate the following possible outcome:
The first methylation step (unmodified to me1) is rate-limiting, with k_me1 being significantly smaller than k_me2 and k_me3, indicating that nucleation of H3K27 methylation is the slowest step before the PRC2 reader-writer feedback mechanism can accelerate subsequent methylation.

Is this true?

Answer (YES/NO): NO